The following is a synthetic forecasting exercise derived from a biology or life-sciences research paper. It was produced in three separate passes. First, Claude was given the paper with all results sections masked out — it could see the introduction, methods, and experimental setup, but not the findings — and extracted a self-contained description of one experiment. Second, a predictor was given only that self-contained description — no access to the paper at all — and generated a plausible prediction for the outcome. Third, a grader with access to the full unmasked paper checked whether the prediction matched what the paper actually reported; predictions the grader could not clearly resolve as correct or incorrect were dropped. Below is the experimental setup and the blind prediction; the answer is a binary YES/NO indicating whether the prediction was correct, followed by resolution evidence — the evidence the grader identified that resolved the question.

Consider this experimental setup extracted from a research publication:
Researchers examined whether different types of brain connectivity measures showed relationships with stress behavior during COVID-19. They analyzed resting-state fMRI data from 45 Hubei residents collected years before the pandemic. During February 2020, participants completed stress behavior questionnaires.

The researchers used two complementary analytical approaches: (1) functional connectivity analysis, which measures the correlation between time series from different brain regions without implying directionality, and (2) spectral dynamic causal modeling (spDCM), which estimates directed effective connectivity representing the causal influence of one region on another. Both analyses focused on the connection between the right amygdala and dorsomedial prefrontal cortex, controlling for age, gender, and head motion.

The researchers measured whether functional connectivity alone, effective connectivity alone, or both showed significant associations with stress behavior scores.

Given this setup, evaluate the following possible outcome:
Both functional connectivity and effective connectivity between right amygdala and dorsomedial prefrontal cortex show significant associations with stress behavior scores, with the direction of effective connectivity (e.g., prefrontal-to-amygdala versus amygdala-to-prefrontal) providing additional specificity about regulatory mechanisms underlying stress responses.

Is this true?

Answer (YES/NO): NO